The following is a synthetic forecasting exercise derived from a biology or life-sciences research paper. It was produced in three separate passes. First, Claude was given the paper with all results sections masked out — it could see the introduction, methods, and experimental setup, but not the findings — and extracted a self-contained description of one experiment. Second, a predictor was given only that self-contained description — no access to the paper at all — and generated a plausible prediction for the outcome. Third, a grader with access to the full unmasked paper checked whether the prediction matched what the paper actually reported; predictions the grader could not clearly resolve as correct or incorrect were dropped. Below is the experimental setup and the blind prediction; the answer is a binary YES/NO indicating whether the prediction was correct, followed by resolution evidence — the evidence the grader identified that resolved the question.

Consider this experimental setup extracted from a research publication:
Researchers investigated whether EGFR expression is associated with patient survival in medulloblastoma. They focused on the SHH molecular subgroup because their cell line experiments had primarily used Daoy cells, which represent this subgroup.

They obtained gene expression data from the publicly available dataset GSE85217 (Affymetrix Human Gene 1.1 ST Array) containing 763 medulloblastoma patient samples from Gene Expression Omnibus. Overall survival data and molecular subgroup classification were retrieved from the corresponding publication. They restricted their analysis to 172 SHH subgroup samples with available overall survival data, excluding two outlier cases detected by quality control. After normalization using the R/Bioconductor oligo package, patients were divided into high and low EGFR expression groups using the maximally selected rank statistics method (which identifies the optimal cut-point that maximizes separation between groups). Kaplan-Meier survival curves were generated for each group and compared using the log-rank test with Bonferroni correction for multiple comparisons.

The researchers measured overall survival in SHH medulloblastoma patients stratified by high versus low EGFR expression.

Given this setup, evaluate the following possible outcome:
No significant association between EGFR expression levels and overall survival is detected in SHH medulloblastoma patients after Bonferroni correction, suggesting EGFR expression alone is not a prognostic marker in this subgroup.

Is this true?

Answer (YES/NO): YES